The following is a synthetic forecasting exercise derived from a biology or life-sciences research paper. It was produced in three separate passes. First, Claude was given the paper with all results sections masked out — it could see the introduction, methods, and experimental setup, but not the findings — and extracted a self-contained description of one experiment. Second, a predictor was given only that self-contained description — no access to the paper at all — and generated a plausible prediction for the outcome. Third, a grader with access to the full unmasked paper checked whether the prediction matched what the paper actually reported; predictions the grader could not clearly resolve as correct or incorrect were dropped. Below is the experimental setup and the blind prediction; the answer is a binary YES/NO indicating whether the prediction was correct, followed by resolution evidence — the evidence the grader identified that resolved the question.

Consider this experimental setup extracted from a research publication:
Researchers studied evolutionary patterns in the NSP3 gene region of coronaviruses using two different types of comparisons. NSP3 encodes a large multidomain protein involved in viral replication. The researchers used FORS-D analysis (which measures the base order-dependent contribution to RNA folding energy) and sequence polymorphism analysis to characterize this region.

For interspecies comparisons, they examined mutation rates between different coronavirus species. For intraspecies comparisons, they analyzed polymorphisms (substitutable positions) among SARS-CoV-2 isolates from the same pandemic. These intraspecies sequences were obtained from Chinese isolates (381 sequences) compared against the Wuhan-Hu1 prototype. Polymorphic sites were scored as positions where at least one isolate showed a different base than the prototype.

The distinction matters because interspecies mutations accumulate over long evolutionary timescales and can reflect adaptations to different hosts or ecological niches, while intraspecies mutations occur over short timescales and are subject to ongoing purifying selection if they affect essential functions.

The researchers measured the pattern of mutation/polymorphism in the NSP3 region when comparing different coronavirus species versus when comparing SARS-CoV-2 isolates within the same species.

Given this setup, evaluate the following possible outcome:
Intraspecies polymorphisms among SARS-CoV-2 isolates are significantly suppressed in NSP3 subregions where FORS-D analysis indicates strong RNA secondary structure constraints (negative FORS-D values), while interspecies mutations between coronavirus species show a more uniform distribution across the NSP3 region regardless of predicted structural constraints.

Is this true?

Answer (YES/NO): NO